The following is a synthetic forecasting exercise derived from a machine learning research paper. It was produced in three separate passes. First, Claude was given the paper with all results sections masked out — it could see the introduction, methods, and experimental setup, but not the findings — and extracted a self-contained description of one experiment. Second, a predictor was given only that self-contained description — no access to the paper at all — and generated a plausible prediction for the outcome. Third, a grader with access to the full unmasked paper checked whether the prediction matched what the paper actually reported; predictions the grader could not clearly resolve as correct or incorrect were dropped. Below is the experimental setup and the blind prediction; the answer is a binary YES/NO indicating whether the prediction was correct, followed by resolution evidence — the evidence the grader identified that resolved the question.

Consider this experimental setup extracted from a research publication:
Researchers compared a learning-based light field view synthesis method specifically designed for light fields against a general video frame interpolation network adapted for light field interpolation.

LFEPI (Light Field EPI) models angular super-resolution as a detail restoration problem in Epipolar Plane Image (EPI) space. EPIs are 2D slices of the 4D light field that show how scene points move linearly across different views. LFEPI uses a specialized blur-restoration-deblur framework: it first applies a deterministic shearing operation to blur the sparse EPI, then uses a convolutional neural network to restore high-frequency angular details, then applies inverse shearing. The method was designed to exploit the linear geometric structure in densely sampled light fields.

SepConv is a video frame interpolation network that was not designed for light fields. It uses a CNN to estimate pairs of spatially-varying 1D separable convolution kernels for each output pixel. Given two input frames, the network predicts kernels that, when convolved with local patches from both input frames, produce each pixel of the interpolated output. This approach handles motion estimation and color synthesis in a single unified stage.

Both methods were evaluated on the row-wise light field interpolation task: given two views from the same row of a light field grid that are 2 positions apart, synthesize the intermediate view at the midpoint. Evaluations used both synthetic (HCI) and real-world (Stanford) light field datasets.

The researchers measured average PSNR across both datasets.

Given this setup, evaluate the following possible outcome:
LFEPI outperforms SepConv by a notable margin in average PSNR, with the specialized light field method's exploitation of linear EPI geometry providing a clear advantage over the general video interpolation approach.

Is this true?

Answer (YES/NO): NO